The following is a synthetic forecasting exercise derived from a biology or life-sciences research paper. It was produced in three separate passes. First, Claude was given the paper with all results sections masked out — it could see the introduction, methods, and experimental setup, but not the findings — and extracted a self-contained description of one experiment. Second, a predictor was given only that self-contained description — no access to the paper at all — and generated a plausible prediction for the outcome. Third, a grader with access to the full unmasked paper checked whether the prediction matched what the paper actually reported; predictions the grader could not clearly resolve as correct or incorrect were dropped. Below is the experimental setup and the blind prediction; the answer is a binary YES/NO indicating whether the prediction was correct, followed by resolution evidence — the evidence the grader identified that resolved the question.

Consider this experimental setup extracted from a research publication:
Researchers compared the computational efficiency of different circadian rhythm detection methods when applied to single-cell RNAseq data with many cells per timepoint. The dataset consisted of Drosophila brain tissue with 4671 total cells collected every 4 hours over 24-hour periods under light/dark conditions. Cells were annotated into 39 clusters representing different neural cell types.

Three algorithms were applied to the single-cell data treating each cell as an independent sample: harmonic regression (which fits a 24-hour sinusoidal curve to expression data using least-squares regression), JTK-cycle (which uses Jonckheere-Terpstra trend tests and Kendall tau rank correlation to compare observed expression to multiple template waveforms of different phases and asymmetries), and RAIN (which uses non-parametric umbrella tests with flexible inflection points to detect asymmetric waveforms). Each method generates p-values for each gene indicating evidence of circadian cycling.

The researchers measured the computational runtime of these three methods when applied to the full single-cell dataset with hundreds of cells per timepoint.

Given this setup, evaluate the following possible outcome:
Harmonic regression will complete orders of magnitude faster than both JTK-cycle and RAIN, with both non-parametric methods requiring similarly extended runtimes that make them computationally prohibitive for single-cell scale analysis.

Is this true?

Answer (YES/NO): NO